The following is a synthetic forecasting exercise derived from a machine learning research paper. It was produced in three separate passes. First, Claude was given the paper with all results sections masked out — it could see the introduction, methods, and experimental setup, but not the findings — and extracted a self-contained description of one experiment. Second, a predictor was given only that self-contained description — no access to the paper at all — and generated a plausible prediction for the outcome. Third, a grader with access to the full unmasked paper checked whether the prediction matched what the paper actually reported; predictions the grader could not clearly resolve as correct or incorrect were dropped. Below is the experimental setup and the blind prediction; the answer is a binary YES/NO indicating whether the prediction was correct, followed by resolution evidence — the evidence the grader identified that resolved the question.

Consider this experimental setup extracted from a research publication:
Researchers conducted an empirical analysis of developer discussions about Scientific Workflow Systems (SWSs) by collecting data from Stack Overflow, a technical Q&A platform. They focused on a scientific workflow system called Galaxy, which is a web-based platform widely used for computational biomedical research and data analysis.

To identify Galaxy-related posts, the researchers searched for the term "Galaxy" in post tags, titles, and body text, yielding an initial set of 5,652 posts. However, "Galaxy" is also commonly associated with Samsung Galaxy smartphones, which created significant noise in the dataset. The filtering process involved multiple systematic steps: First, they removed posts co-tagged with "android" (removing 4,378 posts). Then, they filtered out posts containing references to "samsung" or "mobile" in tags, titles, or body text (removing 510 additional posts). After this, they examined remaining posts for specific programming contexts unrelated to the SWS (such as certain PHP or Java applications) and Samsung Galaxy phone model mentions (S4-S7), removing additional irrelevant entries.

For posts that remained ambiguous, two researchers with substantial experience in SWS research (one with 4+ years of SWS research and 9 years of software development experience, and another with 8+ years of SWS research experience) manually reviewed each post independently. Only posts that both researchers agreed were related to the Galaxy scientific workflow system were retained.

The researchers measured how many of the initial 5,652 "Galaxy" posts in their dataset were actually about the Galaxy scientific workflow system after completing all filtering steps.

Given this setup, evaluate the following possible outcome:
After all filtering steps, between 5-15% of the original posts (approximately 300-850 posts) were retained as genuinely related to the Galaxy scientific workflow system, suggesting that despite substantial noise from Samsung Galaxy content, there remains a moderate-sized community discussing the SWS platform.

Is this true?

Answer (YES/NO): NO